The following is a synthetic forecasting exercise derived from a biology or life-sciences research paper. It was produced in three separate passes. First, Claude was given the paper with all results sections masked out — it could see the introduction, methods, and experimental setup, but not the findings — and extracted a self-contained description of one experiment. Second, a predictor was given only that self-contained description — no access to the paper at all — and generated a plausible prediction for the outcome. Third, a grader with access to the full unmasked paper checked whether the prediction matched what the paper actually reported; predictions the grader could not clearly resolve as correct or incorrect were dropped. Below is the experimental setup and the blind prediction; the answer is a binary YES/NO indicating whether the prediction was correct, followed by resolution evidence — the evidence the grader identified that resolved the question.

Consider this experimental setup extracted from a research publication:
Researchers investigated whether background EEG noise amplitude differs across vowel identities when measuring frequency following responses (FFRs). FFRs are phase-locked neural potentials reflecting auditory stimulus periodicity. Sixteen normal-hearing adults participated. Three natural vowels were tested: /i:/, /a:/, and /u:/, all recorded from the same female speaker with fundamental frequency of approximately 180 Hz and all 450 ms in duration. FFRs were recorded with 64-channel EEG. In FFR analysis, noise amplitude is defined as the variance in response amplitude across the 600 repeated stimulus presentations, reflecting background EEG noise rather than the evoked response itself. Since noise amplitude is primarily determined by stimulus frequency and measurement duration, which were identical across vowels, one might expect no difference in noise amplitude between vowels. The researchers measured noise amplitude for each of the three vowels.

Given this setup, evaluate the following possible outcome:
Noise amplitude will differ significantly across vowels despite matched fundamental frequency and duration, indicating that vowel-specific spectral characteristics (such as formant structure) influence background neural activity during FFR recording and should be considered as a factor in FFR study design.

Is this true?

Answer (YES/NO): YES